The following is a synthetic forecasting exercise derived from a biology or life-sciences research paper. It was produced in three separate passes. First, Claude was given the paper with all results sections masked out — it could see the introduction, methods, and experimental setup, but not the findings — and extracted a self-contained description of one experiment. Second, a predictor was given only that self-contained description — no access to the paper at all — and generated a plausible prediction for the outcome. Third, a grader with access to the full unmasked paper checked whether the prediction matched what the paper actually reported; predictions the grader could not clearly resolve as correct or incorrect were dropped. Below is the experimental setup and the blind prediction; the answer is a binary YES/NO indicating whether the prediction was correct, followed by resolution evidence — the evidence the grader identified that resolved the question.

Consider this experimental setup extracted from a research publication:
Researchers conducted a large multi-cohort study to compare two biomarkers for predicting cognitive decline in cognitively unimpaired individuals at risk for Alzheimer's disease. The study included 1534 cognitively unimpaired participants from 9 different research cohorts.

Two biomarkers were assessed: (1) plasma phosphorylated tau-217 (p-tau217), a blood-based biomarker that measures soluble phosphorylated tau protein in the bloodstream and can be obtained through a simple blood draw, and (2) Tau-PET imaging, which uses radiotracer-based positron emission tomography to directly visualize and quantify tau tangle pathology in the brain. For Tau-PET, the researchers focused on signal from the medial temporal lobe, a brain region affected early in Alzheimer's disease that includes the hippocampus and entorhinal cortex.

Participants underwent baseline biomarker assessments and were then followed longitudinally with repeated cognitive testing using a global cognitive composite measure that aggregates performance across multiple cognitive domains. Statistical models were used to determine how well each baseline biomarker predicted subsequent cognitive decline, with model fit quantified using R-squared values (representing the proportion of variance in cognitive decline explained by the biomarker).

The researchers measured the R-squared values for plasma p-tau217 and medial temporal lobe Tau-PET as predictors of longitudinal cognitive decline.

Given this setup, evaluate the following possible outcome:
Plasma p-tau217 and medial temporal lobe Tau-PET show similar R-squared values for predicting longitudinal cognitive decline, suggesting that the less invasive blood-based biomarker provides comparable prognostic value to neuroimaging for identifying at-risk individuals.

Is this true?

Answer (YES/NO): YES